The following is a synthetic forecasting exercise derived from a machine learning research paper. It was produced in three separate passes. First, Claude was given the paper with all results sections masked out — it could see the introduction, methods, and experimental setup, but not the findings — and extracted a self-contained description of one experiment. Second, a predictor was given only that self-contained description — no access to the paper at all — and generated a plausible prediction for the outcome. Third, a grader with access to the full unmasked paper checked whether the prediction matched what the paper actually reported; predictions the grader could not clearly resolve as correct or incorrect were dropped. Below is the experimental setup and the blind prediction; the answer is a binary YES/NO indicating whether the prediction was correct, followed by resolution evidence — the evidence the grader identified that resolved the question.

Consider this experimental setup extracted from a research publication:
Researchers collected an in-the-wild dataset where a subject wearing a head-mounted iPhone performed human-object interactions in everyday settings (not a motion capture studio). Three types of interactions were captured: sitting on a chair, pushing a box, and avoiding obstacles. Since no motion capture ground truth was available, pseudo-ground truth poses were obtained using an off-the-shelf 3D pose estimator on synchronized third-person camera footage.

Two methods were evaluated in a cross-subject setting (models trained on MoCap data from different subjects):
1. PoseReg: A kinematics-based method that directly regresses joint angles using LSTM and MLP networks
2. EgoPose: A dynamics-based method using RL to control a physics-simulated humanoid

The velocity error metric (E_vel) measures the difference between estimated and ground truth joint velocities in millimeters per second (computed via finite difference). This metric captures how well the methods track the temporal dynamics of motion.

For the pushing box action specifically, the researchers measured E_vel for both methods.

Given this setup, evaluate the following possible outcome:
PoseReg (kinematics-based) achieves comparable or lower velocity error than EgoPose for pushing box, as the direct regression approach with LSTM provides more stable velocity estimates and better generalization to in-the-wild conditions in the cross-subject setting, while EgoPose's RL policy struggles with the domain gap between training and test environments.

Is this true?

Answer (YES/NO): YES